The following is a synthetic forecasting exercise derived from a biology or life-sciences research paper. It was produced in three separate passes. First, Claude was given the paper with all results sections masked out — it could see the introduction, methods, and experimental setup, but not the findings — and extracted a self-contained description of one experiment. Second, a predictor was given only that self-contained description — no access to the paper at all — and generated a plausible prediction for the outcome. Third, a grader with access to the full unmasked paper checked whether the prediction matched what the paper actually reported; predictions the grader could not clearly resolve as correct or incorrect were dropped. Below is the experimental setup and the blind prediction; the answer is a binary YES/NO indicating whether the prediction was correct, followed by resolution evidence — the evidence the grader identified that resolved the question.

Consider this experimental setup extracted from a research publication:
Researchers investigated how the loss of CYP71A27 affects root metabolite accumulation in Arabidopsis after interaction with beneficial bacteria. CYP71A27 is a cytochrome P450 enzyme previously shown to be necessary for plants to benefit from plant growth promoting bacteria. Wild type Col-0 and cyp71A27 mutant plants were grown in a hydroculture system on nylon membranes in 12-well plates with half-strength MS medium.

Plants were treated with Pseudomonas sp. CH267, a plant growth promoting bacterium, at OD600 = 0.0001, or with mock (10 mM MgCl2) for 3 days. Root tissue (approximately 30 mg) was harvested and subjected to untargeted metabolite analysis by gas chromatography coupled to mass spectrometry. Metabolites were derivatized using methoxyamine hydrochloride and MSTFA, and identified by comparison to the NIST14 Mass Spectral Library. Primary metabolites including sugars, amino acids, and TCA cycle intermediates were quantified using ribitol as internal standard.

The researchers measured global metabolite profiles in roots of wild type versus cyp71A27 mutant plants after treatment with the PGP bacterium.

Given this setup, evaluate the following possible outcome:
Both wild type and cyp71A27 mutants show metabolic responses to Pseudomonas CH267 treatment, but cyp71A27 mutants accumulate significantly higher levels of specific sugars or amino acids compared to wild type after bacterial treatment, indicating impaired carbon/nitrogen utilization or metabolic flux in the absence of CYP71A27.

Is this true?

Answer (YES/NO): NO